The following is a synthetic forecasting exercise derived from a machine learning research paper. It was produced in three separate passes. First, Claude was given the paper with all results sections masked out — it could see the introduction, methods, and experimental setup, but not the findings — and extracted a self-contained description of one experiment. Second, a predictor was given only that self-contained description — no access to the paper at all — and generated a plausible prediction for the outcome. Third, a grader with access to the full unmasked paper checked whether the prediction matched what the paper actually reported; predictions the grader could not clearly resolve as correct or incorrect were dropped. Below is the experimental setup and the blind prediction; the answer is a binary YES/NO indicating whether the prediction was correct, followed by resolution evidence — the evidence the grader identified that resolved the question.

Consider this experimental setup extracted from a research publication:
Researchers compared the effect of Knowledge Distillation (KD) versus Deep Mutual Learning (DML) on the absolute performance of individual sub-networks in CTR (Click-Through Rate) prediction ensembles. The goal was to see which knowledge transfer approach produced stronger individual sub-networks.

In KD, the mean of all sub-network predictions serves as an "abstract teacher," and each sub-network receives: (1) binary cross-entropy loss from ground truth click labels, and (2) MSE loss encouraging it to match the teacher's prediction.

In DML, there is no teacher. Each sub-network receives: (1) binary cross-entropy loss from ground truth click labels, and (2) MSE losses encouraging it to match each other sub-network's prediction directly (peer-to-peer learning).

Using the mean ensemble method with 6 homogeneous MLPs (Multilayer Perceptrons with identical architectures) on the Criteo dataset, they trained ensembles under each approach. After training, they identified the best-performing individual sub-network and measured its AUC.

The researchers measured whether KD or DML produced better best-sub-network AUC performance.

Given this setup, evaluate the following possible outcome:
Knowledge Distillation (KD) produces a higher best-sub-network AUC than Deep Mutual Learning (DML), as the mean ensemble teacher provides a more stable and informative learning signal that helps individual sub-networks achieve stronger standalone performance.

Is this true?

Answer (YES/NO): NO